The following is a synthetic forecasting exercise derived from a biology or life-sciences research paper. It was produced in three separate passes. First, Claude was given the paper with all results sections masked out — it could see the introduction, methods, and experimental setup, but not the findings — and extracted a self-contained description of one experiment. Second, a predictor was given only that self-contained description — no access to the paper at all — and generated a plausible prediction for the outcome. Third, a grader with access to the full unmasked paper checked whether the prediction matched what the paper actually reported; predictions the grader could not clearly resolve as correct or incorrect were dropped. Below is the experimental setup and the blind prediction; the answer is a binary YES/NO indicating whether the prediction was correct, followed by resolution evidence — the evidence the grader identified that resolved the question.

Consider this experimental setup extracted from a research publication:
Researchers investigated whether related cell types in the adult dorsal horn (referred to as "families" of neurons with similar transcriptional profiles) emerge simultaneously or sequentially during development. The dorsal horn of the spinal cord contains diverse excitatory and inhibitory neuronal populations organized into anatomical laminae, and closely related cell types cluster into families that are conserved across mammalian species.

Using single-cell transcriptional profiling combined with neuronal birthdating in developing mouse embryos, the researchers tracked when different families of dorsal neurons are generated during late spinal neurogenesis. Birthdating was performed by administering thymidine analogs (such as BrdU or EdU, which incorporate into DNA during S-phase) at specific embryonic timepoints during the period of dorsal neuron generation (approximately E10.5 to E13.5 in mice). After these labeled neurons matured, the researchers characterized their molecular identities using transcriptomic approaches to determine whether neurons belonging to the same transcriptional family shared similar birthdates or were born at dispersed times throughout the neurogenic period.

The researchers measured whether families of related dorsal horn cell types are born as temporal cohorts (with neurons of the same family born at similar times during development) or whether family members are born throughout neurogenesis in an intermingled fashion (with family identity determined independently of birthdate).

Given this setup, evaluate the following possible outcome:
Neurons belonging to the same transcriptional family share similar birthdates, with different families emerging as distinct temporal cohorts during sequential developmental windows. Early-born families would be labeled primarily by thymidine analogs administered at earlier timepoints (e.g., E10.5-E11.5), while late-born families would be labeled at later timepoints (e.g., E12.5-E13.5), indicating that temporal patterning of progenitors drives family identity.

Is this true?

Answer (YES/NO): YES